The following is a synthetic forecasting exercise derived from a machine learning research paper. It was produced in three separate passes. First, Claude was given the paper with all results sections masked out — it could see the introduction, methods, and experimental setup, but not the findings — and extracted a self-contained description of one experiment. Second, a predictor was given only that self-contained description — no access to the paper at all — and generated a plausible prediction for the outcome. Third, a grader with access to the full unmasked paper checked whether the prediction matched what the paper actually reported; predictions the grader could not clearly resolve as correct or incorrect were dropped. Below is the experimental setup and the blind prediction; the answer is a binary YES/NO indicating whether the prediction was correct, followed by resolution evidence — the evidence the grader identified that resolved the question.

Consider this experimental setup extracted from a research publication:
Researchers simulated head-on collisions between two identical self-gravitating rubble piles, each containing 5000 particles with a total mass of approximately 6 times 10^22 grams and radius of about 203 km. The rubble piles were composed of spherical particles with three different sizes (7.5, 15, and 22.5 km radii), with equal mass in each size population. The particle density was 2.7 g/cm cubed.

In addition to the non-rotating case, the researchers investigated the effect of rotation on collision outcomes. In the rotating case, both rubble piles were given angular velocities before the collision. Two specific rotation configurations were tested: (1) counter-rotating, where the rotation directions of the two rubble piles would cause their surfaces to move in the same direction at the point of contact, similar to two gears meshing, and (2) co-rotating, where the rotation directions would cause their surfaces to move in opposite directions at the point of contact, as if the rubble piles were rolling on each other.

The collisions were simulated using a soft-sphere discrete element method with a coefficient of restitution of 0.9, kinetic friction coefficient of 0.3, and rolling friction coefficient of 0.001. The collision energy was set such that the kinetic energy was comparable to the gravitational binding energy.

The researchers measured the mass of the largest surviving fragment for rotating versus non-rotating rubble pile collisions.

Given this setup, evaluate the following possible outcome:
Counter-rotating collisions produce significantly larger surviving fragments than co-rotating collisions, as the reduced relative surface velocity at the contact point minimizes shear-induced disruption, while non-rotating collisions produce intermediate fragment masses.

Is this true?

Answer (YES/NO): NO